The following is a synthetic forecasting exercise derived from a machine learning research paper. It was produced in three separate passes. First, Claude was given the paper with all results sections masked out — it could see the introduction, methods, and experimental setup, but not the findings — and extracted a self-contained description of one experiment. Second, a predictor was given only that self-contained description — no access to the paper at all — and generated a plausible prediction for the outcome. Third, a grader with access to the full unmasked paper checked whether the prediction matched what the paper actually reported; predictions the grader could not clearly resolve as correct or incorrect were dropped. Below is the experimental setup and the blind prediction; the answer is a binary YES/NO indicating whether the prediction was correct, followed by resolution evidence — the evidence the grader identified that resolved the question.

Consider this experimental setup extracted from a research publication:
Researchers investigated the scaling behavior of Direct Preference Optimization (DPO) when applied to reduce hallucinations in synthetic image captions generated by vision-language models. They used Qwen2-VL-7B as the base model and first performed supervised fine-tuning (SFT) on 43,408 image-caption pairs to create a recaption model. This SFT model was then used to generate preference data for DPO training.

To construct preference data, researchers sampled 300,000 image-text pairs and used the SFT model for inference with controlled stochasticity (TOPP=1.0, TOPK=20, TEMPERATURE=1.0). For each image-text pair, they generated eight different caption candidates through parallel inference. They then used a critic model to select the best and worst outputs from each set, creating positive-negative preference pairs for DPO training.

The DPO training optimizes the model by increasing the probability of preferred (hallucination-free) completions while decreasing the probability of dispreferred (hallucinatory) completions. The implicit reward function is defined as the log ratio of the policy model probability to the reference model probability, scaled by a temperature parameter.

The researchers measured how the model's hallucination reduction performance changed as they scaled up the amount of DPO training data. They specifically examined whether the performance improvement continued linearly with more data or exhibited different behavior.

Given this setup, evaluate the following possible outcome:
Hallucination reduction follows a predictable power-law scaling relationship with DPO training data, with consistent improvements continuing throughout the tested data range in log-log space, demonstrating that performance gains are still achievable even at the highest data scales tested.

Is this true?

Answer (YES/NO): NO